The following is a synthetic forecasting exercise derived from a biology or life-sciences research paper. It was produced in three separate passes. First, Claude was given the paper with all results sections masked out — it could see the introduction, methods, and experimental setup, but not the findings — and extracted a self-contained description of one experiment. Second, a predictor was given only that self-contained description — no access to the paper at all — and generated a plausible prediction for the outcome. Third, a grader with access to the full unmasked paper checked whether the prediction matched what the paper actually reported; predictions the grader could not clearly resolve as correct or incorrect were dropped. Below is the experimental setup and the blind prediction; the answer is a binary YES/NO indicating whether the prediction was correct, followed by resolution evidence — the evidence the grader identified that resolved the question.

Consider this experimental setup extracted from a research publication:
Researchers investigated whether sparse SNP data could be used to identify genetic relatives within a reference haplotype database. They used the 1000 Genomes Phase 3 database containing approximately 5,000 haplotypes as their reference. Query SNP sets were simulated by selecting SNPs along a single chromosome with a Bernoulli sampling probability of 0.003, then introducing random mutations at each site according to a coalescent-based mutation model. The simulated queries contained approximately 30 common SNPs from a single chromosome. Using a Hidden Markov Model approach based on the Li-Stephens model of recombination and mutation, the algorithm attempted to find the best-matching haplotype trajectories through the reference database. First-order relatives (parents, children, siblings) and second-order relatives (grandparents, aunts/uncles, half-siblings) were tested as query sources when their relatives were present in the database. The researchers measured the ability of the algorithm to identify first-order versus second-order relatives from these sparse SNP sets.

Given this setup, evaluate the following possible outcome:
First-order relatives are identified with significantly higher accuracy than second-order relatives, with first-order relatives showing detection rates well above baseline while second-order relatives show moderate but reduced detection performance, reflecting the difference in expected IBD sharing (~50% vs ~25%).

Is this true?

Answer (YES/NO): NO